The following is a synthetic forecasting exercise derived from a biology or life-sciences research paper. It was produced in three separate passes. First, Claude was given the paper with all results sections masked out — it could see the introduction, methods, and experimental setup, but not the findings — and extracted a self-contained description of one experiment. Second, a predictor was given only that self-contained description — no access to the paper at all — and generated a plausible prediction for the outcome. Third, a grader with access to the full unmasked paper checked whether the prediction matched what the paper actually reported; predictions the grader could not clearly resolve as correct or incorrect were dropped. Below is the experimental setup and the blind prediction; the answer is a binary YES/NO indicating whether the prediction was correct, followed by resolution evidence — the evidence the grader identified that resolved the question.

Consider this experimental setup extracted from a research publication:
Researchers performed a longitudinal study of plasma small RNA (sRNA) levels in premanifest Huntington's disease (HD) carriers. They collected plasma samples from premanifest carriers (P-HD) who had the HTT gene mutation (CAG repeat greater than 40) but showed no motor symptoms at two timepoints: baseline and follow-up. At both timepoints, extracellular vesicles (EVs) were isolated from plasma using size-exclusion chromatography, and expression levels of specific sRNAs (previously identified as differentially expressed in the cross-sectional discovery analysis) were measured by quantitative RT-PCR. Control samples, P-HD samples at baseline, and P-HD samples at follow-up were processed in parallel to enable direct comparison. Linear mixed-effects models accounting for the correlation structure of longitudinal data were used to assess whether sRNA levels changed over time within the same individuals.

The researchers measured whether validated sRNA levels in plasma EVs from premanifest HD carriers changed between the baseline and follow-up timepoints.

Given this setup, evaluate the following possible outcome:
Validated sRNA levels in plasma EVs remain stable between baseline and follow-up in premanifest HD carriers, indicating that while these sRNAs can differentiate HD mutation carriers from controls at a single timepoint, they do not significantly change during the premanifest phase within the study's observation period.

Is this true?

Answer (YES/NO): NO